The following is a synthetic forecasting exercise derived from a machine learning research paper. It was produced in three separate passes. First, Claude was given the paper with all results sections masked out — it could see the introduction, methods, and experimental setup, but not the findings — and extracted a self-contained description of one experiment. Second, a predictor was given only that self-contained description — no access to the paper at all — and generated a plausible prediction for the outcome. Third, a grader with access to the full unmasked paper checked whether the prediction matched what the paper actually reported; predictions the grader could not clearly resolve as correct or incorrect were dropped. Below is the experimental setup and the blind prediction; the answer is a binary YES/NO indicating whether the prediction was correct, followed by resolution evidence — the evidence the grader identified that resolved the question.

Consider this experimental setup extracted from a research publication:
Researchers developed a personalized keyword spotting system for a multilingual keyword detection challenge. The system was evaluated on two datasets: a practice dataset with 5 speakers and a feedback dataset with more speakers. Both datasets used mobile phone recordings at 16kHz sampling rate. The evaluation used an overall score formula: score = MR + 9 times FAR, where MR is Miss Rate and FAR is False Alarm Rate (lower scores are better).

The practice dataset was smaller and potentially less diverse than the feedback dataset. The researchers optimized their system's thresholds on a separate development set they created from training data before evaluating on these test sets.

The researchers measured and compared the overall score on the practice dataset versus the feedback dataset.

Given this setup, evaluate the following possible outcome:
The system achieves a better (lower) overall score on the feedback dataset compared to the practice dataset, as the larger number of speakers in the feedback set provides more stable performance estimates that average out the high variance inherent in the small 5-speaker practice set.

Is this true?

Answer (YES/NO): NO